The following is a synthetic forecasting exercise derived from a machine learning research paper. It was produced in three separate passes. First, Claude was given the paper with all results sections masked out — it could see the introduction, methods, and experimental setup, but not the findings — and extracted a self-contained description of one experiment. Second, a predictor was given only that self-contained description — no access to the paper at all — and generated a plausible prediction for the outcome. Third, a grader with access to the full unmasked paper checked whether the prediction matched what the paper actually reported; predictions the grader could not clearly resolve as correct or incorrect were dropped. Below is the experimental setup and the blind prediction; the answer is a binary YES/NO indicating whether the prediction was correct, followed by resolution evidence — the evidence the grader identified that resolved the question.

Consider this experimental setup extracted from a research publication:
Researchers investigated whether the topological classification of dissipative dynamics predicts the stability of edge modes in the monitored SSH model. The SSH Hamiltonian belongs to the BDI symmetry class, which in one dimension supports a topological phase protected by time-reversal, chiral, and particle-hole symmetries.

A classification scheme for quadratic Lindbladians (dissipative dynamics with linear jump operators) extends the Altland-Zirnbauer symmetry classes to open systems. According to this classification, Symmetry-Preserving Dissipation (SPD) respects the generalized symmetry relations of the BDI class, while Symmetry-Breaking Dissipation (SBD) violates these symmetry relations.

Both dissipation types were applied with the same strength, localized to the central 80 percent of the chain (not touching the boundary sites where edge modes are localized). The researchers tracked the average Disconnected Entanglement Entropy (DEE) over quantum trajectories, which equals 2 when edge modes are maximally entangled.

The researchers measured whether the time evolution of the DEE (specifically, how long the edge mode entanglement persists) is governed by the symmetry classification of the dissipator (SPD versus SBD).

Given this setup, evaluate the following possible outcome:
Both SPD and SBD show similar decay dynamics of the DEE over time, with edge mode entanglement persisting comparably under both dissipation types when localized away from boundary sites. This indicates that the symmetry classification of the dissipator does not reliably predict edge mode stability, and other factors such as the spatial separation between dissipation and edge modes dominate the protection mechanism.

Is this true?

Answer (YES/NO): YES